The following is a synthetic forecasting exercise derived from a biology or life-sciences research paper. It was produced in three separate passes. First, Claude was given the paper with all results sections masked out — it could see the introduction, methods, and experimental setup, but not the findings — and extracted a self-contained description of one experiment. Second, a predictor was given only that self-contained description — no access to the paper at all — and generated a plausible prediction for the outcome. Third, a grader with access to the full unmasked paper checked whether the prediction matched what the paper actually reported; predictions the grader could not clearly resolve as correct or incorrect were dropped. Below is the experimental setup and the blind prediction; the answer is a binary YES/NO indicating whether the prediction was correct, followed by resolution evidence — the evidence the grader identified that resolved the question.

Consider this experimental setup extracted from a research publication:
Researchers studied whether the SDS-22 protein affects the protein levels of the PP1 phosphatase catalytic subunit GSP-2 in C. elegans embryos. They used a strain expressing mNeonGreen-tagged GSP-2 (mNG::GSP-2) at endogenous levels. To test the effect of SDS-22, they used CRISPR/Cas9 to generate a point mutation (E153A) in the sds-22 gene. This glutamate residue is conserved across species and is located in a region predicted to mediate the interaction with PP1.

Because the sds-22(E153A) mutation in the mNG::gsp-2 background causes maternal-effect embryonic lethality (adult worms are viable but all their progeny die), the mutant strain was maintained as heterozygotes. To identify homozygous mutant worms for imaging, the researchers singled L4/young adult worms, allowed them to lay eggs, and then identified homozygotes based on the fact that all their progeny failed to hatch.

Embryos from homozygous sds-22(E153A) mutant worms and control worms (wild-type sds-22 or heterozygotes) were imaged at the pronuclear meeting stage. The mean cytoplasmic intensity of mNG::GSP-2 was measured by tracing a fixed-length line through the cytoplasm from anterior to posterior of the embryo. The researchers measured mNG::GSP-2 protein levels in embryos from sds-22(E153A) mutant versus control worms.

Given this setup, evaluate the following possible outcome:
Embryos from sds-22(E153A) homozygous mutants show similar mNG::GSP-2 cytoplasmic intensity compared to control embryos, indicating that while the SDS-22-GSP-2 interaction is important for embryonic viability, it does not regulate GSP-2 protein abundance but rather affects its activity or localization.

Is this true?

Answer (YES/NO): NO